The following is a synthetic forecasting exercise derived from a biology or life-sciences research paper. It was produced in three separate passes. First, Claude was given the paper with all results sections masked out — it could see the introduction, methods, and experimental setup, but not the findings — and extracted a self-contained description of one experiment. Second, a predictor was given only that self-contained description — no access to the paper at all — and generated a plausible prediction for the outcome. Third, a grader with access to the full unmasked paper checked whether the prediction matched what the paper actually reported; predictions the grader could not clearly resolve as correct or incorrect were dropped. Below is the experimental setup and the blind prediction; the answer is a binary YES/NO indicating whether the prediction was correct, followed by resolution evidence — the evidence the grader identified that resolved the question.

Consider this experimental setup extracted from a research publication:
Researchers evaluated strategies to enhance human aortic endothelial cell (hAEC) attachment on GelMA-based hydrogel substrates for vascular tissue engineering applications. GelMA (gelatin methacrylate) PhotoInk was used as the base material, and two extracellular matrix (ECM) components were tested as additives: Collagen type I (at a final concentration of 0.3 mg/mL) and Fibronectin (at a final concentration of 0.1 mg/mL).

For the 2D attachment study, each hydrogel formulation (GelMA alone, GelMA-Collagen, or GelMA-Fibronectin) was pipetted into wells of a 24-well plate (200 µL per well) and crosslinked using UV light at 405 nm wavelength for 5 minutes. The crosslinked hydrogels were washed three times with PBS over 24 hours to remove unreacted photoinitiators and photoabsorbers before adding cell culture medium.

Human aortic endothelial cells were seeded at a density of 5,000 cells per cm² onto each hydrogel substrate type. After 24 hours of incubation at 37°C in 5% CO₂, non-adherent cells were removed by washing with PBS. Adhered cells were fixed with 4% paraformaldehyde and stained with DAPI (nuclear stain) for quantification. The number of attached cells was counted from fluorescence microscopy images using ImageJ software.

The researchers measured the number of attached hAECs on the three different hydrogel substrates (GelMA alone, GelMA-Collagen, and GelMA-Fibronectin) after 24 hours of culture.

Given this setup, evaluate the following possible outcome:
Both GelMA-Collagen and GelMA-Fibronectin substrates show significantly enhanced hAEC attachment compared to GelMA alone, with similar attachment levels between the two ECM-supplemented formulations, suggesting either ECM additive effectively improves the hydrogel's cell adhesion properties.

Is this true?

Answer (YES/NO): YES